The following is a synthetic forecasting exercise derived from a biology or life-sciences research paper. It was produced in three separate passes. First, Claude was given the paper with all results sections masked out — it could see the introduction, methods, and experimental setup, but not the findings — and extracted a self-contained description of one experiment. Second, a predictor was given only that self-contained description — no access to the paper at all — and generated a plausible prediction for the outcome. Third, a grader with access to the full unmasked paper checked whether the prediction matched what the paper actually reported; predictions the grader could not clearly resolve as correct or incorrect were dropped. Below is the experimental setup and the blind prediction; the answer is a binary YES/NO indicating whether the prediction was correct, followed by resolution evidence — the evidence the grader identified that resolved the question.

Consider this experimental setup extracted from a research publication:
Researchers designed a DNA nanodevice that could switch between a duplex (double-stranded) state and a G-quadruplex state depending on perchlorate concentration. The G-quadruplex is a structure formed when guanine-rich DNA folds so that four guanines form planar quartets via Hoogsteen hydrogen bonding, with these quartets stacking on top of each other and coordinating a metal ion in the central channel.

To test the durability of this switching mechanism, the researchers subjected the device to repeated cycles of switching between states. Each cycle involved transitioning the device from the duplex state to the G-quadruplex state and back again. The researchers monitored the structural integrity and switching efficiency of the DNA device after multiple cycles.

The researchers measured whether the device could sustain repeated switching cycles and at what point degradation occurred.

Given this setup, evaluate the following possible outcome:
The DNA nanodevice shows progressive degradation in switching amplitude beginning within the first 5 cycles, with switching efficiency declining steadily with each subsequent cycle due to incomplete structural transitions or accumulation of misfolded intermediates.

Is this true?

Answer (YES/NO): NO